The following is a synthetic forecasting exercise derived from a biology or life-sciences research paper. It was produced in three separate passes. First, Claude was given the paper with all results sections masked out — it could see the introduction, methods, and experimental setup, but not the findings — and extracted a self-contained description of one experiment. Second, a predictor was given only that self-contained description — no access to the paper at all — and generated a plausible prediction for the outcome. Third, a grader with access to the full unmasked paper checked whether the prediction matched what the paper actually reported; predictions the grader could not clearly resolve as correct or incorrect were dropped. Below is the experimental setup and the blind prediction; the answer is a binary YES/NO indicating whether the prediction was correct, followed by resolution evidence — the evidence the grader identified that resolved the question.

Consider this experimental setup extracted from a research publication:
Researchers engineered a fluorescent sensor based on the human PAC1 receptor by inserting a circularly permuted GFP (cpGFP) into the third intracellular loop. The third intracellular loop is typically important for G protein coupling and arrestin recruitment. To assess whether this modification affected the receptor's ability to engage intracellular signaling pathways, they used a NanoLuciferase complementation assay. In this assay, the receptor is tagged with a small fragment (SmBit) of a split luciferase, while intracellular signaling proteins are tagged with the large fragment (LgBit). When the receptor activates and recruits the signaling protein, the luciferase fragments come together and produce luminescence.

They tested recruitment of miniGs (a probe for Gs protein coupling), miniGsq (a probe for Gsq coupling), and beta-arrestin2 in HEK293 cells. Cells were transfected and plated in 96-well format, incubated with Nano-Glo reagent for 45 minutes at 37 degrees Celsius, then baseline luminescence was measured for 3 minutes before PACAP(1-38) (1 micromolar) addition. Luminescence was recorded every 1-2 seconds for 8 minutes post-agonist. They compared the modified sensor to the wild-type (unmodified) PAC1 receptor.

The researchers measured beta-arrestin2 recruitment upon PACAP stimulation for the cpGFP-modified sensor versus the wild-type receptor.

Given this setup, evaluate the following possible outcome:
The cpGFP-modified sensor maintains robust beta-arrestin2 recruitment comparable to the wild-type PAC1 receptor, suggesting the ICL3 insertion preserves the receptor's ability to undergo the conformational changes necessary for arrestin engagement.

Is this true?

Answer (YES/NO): NO